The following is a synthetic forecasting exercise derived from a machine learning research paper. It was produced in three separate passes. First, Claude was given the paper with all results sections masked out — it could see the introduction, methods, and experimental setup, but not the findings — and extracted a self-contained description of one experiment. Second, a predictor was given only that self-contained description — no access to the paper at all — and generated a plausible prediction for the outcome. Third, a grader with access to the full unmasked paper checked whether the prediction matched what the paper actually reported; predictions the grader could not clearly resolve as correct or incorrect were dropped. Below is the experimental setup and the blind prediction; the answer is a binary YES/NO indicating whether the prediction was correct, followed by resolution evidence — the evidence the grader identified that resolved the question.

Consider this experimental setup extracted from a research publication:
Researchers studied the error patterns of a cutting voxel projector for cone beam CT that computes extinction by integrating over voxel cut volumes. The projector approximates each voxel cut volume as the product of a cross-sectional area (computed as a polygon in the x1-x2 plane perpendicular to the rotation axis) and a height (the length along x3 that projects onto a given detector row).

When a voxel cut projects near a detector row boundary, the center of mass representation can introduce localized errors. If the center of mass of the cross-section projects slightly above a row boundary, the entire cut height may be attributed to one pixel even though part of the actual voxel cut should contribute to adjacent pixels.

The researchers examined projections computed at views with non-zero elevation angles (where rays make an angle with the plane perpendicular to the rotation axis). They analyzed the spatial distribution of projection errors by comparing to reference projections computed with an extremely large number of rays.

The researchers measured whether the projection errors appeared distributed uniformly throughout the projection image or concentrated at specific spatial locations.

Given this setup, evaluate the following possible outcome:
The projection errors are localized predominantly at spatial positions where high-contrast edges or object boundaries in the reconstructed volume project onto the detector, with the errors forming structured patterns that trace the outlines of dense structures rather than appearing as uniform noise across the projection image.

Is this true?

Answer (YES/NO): NO